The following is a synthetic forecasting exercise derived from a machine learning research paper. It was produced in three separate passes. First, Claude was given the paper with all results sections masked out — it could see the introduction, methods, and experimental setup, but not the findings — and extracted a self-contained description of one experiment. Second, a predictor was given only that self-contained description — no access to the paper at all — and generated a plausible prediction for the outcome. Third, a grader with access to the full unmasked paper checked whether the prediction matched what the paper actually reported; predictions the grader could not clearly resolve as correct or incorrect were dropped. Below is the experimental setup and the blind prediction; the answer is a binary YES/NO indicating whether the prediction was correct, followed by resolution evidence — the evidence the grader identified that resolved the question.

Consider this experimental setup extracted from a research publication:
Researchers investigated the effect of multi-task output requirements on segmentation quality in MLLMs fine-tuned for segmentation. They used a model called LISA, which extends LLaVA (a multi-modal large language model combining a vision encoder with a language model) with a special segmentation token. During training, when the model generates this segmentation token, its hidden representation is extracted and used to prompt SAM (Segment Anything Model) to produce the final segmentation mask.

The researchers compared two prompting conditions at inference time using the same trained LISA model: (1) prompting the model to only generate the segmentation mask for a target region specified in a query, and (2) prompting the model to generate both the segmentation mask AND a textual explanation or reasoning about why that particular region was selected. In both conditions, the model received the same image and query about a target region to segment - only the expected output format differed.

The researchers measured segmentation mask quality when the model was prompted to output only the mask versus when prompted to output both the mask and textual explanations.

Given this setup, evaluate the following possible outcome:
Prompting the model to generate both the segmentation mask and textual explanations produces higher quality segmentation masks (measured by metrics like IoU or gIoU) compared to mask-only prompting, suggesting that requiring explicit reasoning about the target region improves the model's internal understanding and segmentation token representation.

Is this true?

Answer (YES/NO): NO